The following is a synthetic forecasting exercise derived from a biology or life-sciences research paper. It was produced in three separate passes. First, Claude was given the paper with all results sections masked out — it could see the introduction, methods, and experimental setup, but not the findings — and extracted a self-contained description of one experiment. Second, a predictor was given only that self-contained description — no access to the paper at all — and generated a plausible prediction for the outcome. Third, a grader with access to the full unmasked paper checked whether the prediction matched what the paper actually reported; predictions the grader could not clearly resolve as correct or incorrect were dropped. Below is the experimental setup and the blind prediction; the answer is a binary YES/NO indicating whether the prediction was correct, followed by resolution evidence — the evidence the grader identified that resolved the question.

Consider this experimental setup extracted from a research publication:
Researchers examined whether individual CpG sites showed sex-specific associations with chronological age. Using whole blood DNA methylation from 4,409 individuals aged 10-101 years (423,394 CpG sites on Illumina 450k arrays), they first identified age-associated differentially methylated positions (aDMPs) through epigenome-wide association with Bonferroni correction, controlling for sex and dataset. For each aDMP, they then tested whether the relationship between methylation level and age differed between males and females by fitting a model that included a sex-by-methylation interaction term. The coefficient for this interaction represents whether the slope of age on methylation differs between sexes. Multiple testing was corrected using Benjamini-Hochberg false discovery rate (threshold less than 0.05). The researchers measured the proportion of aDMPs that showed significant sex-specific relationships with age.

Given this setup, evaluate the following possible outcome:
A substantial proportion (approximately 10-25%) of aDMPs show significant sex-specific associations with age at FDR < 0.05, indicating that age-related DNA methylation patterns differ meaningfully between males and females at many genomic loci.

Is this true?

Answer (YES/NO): NO